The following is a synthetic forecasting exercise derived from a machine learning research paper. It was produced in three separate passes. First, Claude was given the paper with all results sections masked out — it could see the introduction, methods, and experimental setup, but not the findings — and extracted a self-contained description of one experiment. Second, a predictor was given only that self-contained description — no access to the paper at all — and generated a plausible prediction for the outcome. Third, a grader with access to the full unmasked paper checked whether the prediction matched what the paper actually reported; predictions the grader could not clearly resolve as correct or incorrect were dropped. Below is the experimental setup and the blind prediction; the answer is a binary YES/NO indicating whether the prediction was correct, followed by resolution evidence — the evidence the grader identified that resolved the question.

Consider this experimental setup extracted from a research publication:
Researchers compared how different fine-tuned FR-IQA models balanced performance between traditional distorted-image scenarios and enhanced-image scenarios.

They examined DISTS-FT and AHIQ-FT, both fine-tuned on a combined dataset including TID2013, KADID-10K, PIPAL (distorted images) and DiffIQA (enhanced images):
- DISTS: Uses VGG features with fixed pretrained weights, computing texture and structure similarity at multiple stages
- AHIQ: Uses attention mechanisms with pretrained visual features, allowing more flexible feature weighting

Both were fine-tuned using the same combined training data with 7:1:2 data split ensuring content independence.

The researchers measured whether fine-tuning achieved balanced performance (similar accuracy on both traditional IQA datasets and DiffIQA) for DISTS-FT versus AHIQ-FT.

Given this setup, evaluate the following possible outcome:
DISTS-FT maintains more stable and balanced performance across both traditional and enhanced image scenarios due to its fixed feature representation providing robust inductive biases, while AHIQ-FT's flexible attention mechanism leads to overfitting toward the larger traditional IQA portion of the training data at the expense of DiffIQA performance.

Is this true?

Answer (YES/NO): NO